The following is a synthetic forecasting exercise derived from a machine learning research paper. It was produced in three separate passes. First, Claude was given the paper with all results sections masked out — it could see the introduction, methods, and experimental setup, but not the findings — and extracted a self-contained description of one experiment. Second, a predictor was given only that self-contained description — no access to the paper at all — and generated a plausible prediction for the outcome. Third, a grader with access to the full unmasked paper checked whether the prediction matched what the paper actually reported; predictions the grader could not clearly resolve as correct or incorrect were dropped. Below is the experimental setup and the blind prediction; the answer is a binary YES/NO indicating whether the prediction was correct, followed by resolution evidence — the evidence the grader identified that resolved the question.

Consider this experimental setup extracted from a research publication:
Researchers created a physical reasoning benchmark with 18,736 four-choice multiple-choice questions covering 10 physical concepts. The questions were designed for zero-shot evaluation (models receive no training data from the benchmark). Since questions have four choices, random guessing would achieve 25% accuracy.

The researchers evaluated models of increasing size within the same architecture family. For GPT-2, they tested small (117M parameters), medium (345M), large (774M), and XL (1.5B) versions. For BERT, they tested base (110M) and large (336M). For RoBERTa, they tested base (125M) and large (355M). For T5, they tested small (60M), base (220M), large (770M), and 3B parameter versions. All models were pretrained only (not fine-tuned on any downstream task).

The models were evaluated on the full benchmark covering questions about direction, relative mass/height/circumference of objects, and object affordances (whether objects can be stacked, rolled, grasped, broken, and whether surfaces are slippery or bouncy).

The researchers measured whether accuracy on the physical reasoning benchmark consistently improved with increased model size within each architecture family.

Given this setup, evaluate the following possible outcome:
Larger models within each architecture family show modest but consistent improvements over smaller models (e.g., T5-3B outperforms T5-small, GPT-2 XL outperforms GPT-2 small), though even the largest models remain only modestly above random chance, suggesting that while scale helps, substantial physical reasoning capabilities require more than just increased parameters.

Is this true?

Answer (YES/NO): NO